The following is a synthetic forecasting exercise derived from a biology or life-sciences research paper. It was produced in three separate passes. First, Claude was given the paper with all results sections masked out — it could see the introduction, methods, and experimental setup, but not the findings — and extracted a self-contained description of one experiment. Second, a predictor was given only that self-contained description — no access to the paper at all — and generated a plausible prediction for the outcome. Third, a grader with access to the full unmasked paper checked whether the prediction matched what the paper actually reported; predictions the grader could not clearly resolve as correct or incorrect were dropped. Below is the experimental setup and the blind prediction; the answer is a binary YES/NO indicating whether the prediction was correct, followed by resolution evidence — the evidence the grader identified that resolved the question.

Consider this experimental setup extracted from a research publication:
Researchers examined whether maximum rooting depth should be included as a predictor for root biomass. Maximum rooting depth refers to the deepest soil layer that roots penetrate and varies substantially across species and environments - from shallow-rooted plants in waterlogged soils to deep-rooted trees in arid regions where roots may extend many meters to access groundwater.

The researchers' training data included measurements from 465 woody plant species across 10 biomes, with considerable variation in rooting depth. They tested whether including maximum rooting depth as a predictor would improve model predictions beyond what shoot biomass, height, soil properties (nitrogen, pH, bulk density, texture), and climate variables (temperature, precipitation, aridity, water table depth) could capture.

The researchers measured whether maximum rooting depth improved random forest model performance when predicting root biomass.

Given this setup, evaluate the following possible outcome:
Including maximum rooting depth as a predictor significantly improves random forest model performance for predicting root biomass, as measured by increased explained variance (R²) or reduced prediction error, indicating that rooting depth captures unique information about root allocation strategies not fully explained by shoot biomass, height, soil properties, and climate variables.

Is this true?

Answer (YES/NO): NO